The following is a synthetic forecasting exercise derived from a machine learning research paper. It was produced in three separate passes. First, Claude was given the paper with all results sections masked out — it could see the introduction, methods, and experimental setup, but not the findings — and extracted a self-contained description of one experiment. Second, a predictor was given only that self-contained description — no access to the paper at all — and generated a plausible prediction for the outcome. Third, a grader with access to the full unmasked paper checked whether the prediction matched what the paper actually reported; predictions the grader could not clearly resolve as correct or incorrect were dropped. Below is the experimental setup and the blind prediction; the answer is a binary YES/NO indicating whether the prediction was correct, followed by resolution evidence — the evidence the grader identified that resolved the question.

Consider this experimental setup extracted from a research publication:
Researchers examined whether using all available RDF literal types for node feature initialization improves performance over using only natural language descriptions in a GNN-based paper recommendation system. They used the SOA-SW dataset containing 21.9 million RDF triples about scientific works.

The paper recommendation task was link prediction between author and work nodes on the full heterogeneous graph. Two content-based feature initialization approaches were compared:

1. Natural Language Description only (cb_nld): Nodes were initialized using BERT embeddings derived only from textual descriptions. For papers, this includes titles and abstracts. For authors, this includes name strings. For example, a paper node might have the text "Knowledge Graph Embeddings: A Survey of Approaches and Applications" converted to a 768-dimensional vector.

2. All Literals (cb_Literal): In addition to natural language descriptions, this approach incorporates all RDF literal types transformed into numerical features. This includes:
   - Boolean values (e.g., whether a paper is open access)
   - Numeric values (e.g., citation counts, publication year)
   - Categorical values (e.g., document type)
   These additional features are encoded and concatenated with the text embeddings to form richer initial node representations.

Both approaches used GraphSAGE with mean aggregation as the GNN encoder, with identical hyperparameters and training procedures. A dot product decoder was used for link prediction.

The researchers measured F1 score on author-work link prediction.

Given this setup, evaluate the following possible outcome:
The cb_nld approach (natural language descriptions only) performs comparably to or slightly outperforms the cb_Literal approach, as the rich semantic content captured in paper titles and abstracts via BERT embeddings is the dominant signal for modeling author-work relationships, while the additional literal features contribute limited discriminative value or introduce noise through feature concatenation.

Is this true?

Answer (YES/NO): NO